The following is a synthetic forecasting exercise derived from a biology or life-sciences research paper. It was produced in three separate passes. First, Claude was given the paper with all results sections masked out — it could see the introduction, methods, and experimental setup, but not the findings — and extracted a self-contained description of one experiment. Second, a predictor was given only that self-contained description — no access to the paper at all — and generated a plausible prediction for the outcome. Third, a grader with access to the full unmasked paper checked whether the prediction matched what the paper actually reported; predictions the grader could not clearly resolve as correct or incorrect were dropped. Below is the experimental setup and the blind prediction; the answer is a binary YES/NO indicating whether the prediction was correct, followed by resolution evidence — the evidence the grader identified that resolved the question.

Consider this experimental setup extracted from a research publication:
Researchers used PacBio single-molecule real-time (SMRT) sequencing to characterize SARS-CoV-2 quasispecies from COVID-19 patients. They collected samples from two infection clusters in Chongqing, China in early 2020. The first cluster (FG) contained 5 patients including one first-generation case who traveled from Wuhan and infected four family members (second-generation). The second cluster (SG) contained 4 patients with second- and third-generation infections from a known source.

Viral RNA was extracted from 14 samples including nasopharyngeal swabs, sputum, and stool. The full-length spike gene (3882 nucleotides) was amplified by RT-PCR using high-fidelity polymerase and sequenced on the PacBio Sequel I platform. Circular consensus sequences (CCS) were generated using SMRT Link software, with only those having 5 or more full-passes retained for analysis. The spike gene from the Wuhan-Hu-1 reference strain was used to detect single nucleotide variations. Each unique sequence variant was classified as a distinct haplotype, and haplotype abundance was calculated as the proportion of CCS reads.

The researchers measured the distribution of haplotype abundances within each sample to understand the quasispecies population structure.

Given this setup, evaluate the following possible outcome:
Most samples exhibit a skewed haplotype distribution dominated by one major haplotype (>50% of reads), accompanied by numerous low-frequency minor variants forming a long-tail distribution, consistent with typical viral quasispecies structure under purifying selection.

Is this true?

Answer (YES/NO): NO